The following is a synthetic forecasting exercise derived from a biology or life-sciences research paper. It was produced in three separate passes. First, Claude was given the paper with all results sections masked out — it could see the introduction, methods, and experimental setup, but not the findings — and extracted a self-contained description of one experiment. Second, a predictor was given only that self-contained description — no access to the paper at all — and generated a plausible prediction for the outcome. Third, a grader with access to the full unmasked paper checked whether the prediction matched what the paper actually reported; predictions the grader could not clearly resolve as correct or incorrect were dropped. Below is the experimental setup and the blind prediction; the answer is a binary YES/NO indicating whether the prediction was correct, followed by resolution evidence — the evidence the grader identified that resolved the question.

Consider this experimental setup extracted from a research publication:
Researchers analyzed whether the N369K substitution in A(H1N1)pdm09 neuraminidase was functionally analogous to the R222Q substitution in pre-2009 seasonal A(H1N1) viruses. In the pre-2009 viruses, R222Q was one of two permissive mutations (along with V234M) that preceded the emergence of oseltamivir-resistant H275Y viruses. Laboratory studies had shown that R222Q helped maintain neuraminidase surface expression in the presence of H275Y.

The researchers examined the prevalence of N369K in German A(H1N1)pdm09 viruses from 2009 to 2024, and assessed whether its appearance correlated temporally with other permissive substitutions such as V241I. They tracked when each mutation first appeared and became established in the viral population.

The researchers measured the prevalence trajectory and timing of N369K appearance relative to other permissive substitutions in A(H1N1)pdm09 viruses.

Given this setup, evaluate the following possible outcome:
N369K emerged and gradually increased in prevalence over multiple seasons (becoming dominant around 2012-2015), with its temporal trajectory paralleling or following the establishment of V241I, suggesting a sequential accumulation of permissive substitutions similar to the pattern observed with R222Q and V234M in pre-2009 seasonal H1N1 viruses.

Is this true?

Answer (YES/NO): NO